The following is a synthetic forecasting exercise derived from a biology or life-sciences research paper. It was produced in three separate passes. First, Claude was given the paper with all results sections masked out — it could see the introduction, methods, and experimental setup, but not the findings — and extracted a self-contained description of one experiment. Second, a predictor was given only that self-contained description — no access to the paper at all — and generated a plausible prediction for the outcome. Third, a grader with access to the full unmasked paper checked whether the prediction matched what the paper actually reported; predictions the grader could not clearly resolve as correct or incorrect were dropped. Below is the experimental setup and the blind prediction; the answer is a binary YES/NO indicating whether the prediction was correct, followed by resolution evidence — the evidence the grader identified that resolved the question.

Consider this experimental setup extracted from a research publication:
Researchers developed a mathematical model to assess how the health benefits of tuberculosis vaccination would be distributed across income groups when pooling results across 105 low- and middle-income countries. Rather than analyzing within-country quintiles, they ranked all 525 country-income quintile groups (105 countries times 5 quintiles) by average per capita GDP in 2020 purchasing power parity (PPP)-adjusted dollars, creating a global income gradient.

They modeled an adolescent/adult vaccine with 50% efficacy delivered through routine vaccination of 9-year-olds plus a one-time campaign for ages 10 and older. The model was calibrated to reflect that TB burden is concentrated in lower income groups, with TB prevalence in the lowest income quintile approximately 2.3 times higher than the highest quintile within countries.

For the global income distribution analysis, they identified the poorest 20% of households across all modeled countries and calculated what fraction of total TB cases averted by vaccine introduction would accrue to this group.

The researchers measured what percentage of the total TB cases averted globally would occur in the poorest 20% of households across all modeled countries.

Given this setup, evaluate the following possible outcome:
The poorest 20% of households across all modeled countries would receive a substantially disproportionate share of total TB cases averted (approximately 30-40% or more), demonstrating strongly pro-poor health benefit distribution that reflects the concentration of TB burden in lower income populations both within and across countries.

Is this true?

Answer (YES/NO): YES